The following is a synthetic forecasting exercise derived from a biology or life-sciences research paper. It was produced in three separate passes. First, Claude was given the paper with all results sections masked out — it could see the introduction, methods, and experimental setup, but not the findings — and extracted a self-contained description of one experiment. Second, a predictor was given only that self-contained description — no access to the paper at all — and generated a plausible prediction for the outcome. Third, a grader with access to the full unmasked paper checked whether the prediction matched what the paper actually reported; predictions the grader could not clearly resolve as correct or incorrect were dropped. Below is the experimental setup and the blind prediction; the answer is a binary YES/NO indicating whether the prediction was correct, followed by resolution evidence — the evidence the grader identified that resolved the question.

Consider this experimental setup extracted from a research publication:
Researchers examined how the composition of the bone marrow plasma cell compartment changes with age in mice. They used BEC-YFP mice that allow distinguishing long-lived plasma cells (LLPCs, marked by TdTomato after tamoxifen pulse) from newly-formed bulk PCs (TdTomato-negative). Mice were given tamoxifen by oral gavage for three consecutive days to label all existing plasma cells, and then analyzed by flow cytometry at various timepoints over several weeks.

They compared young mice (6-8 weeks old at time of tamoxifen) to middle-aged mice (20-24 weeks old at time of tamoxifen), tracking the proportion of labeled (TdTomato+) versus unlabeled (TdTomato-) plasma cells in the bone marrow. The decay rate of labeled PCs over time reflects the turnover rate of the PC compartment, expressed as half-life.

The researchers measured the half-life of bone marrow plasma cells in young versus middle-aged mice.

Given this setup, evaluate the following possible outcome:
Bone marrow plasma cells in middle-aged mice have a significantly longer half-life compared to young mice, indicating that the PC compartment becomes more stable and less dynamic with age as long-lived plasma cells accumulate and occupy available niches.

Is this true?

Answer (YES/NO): YES